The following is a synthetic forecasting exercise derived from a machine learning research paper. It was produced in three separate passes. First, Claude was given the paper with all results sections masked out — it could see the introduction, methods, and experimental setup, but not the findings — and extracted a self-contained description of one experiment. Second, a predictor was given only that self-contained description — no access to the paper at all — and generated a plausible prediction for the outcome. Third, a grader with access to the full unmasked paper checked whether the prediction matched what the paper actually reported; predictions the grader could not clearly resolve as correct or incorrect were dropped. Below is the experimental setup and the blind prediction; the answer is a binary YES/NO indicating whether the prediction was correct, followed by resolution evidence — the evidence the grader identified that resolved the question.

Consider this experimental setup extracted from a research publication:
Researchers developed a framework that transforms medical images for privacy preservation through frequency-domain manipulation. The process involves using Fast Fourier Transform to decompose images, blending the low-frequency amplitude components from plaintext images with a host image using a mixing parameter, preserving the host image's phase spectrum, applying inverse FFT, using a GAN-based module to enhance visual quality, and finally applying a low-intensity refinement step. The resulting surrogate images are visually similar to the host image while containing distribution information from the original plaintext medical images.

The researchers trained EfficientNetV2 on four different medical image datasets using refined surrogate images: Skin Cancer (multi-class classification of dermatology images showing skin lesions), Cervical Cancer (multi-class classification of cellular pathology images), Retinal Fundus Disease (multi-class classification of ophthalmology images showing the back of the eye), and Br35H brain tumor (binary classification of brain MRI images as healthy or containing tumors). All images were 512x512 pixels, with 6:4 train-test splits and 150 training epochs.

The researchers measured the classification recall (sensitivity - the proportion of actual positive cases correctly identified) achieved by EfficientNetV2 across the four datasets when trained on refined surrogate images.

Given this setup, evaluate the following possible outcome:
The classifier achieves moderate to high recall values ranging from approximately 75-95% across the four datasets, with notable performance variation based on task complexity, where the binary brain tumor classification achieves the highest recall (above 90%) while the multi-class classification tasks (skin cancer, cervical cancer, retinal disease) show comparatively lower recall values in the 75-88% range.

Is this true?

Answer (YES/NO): NO